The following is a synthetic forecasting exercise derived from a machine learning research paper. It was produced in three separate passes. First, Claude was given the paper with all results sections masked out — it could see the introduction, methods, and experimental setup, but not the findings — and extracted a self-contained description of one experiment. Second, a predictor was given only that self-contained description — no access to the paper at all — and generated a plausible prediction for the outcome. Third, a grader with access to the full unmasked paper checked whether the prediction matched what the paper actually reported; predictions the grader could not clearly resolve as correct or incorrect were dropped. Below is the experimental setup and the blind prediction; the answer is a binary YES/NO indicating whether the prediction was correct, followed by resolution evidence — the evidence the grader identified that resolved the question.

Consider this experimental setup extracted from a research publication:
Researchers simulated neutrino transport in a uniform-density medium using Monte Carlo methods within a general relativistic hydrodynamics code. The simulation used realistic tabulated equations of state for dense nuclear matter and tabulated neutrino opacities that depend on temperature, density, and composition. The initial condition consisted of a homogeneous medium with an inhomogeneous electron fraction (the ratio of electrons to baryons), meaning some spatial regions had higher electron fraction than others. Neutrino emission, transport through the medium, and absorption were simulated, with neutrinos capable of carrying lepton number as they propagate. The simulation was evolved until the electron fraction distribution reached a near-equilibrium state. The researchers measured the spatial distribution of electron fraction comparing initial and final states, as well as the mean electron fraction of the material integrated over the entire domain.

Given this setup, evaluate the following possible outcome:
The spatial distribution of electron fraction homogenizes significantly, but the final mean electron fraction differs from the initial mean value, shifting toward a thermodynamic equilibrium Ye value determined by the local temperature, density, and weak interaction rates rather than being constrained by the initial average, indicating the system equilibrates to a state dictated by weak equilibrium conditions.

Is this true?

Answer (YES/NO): YES